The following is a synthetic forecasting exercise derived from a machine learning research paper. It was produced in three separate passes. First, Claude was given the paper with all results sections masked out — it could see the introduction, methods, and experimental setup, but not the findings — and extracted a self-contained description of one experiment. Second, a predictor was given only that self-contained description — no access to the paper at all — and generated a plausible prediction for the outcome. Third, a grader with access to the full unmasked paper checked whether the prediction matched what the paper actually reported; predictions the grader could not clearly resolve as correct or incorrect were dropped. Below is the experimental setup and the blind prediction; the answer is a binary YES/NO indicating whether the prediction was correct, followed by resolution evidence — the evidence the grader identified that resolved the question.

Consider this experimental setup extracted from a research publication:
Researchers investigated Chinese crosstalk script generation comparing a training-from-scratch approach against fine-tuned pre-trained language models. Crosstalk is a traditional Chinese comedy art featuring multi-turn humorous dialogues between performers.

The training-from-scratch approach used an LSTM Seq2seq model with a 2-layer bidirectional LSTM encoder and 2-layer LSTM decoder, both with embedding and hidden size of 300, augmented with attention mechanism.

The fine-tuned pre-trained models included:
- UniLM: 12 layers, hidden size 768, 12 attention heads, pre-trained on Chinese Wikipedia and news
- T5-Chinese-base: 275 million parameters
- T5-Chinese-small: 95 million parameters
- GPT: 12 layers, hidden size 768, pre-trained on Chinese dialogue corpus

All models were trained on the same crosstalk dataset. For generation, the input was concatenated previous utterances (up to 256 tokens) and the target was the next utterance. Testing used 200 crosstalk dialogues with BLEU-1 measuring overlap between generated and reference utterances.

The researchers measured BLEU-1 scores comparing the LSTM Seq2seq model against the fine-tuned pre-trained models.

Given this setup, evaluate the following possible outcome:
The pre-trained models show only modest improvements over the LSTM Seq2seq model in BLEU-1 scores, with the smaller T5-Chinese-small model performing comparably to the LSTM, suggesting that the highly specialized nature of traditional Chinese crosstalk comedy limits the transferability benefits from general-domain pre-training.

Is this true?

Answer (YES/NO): NO